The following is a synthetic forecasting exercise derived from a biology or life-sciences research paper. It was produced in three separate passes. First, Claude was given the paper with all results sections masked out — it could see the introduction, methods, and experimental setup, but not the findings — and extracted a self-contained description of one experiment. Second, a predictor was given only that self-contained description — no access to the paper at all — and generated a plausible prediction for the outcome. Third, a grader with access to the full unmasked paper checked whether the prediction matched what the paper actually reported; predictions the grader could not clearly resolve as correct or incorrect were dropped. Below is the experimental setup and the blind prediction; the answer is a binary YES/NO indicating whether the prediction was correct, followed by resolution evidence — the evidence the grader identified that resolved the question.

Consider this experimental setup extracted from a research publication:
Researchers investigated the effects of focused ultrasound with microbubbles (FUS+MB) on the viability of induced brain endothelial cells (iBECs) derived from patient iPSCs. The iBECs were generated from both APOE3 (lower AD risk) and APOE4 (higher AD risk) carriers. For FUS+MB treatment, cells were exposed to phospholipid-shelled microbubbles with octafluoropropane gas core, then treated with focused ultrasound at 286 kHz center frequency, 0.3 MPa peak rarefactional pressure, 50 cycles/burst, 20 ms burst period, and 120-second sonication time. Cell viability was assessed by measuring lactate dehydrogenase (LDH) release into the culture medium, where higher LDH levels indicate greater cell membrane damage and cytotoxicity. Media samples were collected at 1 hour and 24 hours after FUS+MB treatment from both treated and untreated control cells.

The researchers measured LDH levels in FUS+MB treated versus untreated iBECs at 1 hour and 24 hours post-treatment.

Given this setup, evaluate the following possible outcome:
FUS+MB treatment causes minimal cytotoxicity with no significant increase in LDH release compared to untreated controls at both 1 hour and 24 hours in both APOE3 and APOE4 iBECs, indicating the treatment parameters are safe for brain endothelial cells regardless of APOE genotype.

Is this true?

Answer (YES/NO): YES